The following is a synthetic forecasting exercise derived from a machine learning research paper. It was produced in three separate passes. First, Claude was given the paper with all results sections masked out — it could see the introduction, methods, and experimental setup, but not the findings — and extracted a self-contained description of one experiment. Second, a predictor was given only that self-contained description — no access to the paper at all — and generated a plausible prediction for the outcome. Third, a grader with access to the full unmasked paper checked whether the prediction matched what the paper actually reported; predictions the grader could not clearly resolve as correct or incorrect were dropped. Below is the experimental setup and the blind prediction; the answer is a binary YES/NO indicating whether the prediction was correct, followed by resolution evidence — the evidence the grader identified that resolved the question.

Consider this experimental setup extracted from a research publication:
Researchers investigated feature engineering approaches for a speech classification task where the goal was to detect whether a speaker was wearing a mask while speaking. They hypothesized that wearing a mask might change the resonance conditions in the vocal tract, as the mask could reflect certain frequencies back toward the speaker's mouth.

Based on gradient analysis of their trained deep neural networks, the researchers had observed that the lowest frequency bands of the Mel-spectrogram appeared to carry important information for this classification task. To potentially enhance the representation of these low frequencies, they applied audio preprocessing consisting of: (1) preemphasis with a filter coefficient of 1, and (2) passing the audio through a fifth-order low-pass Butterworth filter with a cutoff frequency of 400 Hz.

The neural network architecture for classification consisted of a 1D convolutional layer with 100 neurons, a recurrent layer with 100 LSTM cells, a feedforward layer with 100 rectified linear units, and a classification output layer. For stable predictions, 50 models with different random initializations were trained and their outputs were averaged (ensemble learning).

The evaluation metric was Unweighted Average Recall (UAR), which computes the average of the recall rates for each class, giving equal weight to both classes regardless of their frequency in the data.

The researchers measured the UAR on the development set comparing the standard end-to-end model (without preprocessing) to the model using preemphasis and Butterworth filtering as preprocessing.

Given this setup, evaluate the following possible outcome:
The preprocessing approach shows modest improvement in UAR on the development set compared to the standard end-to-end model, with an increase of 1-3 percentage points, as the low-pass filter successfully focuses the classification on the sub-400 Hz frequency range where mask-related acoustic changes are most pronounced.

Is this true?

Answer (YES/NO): NO